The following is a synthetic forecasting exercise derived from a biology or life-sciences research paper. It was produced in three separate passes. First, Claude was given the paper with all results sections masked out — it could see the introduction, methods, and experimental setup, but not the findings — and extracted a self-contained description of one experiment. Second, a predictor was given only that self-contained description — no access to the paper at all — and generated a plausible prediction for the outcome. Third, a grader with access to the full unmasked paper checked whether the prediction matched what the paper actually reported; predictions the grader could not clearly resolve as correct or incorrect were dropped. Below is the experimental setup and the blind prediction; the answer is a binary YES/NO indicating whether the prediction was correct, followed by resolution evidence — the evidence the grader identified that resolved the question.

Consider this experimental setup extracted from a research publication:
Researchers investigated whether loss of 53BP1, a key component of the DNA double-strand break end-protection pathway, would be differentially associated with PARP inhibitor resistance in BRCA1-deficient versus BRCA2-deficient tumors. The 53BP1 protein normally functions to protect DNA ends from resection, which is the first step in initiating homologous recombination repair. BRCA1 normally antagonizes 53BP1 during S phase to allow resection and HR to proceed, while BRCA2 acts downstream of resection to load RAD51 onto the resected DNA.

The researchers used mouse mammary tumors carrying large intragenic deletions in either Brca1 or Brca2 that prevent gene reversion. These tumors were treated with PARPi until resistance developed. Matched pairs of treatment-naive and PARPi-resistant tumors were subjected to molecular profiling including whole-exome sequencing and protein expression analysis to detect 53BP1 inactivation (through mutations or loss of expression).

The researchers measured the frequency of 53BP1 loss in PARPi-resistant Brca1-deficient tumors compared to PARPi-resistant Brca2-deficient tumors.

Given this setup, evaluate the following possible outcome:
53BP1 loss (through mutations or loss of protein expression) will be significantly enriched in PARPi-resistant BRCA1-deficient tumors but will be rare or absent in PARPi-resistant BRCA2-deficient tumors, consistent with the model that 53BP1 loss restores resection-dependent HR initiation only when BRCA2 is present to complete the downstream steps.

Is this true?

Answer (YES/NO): YES